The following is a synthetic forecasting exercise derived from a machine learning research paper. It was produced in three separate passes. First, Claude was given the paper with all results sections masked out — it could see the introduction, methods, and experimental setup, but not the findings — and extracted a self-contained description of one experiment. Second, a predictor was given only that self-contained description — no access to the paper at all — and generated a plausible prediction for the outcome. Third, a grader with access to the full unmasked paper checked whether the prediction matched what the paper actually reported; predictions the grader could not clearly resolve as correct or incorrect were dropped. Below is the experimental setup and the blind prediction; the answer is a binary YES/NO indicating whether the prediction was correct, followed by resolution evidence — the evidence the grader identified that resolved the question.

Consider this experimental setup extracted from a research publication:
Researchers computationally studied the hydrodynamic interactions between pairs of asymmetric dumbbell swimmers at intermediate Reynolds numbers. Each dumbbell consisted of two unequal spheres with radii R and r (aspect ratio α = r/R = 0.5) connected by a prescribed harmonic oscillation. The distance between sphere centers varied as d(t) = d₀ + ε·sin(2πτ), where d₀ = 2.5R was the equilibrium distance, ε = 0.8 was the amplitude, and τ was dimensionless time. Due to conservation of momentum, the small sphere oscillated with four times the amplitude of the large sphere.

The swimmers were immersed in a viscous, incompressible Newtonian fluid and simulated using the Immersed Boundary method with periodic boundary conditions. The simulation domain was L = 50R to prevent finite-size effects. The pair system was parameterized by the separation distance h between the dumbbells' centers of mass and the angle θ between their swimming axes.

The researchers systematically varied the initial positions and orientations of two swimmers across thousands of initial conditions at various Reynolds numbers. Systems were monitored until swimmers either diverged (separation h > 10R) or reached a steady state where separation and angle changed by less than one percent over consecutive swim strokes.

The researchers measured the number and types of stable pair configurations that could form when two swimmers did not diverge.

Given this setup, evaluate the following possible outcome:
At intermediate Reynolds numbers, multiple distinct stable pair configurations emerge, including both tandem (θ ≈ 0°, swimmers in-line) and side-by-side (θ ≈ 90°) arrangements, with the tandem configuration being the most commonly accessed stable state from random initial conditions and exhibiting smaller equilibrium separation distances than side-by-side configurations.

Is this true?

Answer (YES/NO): NO